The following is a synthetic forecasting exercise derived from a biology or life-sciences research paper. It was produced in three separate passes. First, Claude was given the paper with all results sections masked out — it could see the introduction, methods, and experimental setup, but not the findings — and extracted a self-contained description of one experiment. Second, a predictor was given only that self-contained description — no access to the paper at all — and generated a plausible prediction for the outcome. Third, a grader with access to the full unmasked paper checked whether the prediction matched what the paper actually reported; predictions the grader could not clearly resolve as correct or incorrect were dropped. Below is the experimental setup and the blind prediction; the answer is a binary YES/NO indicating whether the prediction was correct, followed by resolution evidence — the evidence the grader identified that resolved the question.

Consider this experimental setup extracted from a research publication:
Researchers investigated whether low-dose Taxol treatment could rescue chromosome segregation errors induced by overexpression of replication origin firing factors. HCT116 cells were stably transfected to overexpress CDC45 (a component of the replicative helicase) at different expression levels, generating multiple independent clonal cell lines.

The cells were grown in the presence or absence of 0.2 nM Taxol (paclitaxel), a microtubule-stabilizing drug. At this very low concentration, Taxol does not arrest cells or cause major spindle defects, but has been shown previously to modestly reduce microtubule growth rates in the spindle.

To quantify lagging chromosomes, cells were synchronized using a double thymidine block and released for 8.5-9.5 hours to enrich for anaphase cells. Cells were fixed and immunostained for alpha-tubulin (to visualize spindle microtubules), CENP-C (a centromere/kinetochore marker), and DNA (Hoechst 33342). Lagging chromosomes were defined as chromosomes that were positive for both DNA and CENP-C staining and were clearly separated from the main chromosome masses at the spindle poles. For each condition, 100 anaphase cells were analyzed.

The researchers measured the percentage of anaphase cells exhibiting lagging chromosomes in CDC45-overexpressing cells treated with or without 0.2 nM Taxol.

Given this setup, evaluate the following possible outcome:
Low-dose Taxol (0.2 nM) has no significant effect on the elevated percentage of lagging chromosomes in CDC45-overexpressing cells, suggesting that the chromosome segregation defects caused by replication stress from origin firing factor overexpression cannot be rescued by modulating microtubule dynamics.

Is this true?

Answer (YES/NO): NO